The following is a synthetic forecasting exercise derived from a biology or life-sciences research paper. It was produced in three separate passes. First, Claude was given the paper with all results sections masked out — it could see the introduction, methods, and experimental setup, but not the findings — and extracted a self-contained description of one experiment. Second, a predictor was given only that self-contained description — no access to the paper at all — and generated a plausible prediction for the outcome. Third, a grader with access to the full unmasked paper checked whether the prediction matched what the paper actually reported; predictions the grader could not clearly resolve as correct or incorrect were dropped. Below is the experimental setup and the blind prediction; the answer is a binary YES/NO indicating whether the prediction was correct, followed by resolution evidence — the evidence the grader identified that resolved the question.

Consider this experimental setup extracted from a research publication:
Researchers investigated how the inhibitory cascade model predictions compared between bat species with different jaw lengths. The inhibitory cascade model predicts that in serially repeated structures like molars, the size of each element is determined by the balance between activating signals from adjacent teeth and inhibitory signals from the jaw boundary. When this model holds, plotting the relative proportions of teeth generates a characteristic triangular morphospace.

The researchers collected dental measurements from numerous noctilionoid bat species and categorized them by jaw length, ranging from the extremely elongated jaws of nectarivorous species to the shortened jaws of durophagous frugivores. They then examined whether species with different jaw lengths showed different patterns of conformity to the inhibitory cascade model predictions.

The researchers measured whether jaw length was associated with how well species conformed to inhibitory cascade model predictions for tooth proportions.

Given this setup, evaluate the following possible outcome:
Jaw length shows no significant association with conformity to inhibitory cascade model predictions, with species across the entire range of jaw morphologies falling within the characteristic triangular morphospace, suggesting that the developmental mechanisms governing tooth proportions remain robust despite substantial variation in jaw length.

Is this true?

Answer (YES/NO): NO